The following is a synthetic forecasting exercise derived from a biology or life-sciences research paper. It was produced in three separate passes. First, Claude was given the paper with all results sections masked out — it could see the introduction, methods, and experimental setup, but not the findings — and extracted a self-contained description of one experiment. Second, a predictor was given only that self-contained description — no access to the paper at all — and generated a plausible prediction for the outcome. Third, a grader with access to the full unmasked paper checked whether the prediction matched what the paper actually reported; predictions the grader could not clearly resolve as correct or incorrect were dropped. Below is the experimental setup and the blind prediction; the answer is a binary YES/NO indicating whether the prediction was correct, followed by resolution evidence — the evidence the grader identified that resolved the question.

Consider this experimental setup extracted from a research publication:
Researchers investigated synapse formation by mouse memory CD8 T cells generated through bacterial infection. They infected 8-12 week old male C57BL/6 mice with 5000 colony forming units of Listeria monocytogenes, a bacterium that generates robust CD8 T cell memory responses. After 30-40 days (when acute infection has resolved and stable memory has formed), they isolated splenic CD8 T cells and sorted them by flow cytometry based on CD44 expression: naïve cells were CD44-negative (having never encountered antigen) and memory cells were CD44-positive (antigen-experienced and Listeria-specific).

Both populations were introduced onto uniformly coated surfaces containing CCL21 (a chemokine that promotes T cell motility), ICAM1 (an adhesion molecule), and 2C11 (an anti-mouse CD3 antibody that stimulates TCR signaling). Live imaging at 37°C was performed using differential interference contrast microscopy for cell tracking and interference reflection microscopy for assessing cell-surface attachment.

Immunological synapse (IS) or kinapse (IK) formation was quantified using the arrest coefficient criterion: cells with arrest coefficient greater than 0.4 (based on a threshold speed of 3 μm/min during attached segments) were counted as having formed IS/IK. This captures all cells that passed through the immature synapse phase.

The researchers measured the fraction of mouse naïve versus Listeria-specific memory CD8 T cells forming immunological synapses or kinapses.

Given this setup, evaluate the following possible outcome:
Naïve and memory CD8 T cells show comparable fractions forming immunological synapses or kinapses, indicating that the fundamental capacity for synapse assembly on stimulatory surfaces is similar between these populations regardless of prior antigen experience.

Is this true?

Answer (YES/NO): YES